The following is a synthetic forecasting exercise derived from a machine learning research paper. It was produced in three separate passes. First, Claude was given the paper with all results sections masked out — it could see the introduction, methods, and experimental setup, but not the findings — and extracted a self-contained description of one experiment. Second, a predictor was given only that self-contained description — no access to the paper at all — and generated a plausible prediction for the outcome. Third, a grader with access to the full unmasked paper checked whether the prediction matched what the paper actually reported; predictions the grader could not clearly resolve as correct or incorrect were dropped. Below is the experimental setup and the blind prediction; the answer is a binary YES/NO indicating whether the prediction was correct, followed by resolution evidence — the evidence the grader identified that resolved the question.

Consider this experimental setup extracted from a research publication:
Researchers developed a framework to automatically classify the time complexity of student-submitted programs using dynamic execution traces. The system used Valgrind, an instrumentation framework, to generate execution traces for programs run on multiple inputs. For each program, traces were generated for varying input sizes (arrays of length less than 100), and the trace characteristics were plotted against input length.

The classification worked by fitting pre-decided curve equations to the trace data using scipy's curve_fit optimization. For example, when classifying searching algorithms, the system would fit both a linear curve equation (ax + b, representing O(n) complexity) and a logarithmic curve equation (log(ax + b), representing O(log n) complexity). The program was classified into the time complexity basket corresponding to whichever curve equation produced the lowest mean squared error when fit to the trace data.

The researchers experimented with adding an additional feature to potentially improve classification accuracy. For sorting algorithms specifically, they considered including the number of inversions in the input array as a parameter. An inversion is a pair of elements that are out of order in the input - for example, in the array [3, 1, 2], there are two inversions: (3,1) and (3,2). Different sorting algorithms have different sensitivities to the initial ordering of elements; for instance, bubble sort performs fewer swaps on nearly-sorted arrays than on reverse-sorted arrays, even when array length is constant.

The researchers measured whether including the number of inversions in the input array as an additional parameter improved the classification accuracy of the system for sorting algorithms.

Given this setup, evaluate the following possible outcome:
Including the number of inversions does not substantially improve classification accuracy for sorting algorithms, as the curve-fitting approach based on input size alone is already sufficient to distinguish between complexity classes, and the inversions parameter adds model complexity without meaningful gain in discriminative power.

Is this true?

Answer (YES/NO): YES